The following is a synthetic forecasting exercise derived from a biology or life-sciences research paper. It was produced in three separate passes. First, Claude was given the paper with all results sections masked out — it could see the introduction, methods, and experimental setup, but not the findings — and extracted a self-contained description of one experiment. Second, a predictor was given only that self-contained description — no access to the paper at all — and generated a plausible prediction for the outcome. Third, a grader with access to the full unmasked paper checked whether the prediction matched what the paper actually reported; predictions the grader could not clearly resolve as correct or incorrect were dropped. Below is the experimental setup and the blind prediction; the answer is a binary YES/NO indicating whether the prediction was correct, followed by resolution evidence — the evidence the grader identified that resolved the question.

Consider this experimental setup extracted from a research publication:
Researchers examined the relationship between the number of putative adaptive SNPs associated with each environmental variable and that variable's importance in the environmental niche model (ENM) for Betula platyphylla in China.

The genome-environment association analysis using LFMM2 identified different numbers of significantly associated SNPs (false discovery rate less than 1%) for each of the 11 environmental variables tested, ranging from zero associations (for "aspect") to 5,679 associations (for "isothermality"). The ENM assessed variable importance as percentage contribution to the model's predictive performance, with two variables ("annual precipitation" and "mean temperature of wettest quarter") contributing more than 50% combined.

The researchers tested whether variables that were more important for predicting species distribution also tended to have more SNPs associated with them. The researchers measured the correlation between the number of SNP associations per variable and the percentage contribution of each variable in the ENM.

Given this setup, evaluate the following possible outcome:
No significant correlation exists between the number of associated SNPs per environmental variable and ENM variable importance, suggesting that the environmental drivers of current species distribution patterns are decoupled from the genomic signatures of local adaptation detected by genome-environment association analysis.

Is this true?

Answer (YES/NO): YES